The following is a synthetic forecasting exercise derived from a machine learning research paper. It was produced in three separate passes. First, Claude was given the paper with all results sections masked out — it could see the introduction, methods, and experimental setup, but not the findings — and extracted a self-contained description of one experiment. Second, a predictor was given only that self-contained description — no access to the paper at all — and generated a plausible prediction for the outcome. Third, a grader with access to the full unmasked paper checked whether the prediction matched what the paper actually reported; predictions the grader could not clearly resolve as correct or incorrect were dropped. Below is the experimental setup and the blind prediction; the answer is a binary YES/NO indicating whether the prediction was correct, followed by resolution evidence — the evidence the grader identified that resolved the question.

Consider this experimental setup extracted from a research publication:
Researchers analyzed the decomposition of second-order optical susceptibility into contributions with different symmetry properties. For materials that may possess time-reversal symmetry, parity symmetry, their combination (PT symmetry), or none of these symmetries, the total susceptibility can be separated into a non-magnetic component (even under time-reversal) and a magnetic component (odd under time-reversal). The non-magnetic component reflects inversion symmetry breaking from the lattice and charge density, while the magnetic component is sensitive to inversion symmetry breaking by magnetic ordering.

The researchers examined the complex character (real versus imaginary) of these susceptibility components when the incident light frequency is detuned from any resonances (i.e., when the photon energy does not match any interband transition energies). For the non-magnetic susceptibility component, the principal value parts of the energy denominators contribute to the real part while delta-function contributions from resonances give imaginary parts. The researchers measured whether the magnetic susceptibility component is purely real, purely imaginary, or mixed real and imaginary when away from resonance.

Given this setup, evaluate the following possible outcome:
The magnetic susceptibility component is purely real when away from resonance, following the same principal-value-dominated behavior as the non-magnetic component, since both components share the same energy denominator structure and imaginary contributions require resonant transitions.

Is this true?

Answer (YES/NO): NO